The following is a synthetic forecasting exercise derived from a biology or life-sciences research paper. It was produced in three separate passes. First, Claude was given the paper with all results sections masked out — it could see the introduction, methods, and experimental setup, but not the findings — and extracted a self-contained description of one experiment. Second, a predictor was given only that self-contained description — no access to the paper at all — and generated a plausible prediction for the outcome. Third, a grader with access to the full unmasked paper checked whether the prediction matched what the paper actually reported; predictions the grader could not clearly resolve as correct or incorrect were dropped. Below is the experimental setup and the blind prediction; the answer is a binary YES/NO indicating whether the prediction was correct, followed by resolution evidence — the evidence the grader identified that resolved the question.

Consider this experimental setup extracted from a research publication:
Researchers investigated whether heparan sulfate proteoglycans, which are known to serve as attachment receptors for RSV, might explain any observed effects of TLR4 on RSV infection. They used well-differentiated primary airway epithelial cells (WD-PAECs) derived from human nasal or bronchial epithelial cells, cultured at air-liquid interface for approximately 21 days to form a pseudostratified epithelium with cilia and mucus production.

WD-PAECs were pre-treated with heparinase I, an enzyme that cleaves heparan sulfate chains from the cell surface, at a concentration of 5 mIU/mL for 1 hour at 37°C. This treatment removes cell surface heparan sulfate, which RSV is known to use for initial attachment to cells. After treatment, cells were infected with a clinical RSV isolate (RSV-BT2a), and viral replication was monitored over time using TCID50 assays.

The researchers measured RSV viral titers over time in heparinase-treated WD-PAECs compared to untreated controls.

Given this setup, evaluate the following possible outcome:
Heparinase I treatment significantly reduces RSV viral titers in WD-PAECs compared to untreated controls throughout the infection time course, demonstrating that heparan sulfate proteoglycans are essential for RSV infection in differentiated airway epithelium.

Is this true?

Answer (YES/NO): NO